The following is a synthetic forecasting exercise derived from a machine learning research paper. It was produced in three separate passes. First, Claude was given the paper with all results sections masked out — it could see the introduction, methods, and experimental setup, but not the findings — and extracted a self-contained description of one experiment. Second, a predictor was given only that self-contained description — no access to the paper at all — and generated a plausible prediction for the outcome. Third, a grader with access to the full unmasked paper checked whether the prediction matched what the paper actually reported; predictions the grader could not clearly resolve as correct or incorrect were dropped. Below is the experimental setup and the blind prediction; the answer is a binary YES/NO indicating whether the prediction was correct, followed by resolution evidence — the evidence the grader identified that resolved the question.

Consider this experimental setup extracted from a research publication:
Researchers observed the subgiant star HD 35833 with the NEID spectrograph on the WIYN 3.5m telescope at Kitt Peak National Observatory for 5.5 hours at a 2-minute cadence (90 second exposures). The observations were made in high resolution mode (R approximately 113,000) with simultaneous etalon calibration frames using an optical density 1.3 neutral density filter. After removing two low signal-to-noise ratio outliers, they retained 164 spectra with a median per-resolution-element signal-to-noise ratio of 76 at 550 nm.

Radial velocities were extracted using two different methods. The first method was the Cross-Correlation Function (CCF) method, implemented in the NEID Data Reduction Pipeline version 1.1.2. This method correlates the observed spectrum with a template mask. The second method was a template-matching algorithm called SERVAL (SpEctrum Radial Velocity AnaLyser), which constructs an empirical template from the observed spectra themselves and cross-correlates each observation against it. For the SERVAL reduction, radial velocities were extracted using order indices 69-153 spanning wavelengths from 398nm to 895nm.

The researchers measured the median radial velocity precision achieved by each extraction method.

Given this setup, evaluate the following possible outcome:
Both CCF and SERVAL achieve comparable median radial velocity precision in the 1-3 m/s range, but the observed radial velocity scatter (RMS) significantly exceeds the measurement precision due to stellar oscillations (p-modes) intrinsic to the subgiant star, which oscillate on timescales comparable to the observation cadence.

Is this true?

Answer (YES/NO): NO